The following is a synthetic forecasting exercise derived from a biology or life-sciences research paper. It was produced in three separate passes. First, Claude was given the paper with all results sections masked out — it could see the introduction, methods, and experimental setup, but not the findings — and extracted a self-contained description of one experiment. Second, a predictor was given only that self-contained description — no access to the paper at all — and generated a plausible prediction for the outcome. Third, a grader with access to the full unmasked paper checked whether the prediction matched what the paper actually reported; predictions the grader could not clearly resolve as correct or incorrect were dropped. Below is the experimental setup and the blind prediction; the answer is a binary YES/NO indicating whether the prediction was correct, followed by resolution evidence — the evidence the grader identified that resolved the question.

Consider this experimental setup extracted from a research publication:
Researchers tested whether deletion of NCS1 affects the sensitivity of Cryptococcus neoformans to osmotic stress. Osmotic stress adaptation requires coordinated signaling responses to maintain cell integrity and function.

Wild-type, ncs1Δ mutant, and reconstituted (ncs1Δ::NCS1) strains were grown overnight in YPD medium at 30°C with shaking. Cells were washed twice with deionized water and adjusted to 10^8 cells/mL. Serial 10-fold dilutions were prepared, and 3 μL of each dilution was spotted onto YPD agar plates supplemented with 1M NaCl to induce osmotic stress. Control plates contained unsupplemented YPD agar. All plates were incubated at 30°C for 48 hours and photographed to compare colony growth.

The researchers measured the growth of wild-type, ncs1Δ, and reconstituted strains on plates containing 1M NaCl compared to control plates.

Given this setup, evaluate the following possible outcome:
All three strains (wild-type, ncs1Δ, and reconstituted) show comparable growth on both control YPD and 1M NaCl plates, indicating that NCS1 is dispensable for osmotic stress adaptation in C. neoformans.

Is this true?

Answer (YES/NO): YES